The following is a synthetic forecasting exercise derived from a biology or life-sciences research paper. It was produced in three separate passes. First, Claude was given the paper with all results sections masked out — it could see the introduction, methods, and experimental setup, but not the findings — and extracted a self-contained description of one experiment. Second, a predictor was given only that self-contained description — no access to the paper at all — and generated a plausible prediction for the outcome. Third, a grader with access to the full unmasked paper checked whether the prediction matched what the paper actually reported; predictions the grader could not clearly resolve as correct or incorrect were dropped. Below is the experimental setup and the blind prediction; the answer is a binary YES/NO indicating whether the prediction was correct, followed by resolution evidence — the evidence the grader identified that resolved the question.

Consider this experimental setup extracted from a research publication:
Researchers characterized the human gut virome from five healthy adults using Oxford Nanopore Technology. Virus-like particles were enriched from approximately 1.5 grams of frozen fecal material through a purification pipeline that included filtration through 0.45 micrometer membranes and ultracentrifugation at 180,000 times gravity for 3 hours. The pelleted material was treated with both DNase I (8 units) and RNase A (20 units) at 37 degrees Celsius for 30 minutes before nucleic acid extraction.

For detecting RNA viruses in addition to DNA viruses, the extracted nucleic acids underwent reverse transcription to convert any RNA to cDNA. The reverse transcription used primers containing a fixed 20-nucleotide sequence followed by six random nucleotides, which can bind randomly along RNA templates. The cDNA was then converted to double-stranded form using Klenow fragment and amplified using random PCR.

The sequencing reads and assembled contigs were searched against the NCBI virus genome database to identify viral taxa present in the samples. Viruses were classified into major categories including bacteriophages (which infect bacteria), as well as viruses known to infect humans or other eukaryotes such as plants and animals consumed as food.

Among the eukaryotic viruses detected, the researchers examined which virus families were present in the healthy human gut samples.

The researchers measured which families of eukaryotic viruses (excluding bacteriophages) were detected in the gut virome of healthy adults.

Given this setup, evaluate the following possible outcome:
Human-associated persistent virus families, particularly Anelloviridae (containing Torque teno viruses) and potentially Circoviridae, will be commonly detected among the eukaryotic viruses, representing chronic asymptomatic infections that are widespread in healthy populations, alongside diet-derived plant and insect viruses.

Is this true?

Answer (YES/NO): NO